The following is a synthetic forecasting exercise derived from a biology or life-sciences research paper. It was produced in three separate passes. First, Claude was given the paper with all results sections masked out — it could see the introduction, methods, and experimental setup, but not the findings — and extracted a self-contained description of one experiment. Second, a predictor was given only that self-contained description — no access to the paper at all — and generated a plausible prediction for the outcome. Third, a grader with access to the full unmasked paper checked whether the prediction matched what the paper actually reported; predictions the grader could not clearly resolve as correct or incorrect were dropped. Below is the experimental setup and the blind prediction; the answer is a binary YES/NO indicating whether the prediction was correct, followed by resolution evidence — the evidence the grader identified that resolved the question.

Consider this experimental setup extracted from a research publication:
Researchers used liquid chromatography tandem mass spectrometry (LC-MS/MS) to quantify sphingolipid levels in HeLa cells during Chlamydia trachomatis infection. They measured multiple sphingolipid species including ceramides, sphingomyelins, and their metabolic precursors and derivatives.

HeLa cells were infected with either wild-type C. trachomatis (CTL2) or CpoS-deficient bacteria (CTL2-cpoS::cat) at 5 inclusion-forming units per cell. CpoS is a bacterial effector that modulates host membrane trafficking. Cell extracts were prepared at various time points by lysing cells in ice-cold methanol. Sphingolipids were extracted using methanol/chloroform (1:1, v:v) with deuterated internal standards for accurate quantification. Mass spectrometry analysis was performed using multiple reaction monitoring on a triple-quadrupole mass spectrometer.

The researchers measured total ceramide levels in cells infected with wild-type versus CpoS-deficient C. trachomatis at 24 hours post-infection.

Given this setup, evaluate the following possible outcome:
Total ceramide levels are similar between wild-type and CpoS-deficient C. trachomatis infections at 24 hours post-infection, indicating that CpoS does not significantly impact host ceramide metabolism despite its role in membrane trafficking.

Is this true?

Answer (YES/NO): YES